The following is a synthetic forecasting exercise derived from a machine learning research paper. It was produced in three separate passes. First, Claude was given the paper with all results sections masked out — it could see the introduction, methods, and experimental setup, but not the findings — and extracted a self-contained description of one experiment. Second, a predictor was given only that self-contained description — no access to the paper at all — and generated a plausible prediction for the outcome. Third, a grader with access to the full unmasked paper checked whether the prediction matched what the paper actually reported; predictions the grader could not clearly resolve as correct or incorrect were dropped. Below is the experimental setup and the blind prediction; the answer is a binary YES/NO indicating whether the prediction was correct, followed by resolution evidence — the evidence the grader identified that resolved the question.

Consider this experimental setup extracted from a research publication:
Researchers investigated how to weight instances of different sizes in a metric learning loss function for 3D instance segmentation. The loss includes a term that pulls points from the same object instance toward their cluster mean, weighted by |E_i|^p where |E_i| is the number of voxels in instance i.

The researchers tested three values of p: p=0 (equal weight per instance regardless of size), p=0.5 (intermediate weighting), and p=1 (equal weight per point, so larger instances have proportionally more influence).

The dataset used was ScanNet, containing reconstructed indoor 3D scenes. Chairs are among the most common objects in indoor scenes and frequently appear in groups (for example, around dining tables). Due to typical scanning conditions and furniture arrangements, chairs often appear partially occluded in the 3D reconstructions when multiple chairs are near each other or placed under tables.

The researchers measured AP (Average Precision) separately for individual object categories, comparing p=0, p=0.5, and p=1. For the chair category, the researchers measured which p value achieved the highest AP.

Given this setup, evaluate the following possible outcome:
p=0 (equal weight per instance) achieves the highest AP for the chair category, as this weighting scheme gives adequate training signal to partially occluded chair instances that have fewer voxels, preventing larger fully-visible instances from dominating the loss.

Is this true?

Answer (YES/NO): YES